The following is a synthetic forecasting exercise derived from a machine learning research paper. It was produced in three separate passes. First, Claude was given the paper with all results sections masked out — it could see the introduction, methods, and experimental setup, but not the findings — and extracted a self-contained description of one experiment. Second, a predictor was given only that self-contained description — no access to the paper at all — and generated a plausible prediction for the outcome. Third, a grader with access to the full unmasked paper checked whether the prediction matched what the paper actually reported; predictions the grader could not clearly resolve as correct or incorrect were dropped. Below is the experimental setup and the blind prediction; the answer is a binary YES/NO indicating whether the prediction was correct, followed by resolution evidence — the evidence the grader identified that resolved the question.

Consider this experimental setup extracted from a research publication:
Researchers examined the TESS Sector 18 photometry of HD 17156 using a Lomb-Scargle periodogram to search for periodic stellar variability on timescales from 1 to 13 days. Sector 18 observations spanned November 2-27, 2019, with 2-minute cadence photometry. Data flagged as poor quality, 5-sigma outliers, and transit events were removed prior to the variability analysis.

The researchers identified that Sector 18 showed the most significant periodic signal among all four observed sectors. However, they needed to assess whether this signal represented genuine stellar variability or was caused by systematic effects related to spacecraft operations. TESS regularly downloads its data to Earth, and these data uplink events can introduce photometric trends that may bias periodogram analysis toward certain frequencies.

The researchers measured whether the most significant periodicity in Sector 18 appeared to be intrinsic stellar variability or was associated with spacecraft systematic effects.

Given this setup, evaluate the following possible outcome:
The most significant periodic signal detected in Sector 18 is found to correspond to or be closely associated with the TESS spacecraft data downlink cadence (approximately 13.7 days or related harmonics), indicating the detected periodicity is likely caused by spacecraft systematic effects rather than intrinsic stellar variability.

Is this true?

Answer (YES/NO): YES